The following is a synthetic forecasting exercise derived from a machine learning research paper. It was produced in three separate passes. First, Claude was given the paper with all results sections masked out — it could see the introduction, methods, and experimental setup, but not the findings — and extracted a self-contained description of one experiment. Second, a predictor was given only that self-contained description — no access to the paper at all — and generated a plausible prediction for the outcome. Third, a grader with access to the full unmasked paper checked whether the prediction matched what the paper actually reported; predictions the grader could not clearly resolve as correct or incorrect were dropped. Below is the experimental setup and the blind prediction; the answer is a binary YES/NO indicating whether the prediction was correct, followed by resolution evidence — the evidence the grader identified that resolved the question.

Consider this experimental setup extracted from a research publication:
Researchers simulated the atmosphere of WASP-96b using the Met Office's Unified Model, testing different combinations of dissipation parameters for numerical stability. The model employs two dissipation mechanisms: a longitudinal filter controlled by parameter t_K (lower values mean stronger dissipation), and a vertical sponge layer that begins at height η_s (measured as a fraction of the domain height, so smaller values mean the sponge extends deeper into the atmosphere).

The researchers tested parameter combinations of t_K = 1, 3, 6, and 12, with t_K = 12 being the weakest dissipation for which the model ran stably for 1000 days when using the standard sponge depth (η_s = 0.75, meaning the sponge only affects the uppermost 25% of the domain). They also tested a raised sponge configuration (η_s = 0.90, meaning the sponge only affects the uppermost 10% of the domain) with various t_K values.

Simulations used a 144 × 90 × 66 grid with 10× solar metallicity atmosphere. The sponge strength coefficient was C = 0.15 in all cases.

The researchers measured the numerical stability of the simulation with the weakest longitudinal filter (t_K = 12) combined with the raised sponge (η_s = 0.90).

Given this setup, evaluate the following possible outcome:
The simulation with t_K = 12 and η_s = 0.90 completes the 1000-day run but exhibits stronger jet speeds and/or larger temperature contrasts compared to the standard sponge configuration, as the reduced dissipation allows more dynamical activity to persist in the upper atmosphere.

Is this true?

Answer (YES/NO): NO